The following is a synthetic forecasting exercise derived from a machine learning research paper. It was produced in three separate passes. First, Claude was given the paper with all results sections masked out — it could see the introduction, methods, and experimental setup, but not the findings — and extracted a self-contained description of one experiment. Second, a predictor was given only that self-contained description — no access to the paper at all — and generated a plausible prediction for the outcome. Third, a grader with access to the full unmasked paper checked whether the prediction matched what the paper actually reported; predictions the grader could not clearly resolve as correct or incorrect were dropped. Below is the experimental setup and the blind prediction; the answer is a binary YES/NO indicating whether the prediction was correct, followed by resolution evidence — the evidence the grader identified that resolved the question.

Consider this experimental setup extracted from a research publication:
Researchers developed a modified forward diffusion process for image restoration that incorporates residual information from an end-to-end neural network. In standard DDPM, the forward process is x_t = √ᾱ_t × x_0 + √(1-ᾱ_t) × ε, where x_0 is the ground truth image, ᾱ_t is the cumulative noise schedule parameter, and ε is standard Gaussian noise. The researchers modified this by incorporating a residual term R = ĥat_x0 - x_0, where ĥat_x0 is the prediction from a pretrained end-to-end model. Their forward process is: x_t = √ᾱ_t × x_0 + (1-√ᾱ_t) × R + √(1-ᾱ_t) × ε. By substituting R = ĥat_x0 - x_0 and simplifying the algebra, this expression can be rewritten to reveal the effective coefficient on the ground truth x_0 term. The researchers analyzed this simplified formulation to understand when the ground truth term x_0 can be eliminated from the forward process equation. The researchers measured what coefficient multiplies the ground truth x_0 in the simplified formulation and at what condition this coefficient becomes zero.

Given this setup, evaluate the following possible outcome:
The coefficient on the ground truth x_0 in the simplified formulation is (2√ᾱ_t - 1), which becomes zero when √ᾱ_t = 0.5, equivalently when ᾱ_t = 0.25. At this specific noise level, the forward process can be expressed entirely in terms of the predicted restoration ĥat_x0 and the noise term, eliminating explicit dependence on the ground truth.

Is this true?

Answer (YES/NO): YES